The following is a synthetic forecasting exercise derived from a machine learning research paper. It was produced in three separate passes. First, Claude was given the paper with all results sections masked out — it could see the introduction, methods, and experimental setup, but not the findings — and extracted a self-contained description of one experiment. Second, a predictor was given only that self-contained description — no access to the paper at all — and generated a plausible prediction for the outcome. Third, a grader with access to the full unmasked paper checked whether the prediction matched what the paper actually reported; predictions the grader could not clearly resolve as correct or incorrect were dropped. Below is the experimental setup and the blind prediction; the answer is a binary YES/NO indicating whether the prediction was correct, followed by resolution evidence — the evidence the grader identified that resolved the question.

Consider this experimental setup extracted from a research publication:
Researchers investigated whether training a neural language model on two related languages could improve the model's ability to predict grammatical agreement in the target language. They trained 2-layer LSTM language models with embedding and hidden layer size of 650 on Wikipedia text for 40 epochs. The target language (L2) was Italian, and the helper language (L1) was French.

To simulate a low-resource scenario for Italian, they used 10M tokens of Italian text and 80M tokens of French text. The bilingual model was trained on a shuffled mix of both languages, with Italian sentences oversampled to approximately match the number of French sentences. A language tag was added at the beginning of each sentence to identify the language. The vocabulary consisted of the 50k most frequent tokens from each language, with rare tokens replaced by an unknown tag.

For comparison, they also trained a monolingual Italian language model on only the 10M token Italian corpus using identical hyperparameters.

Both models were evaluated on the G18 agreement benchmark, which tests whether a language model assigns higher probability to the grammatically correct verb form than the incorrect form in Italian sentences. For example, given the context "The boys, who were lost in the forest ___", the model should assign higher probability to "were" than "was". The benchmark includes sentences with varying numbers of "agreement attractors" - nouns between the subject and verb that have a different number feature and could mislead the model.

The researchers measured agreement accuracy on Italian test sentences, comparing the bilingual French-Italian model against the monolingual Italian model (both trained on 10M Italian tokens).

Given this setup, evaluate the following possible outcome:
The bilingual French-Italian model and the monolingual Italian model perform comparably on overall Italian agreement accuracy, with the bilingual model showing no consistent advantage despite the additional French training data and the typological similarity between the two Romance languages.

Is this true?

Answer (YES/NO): NO